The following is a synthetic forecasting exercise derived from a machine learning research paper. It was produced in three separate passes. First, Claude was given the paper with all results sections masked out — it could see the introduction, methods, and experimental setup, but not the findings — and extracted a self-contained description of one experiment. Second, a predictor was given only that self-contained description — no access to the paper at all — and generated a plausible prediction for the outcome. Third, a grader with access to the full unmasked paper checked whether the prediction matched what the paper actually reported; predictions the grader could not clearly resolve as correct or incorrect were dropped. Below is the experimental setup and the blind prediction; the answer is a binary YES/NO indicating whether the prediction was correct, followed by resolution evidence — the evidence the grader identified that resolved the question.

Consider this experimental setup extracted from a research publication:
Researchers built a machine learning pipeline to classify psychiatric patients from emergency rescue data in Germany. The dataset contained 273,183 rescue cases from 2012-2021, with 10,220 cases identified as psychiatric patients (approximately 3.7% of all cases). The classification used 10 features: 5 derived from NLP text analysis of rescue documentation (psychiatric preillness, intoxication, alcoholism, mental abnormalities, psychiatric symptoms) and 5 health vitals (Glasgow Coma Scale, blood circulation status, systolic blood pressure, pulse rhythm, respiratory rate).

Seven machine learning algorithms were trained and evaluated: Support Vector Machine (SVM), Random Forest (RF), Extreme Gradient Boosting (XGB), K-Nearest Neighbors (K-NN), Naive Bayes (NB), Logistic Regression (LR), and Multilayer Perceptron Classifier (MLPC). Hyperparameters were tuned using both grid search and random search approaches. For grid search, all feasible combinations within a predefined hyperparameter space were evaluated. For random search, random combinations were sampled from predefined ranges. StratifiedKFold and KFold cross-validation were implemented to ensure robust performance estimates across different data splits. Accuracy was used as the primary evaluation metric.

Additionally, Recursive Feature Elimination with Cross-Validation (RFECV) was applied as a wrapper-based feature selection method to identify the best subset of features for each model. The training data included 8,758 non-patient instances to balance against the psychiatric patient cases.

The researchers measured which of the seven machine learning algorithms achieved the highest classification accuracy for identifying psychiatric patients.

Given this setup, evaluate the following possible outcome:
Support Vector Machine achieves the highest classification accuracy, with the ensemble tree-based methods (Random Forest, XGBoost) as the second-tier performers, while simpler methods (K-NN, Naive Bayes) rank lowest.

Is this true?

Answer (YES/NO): NO